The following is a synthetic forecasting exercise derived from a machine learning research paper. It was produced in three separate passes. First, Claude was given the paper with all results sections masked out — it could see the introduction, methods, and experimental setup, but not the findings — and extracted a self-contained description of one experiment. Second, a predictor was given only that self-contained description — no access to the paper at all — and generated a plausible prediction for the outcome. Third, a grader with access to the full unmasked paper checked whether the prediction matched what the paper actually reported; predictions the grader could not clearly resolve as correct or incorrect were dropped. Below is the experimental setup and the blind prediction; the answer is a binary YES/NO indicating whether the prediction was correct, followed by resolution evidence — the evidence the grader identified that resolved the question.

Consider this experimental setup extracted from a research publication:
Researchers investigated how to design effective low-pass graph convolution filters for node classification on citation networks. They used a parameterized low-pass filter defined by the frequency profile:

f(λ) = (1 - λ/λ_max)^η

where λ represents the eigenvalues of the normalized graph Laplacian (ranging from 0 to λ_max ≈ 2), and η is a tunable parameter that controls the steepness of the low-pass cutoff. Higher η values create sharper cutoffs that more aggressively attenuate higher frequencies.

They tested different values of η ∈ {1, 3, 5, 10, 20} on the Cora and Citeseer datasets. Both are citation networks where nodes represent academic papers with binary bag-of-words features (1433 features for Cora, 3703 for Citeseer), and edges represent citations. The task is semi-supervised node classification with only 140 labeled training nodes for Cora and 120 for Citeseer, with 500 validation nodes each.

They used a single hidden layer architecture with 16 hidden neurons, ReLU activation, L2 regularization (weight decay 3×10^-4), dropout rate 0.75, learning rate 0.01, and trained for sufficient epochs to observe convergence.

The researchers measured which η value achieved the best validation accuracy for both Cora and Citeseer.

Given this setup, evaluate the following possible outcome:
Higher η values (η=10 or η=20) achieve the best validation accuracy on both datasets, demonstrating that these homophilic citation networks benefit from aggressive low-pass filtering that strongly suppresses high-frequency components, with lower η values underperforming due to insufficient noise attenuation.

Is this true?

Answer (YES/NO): NO